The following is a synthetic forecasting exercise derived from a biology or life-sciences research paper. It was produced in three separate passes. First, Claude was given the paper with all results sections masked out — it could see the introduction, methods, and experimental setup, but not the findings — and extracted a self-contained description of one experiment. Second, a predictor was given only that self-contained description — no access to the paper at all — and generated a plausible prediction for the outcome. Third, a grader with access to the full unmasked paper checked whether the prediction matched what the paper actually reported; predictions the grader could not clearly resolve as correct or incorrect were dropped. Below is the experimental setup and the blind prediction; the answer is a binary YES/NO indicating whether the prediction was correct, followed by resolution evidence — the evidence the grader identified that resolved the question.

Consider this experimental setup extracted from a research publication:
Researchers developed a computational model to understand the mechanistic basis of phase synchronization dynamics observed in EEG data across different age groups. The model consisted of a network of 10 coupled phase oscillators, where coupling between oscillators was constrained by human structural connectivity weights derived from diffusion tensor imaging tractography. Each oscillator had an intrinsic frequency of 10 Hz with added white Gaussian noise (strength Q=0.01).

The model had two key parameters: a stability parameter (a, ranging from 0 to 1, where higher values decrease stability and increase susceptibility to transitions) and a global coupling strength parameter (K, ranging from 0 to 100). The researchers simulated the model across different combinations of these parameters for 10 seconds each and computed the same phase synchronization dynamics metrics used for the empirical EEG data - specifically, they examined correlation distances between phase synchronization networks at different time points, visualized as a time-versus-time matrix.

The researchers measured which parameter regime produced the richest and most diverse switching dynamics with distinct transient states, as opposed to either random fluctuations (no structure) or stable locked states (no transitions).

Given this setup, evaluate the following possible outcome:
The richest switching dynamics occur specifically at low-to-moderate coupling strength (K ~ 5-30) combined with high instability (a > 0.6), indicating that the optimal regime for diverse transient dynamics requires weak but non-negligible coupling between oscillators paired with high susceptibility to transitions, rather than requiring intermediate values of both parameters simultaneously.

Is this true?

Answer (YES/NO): NO